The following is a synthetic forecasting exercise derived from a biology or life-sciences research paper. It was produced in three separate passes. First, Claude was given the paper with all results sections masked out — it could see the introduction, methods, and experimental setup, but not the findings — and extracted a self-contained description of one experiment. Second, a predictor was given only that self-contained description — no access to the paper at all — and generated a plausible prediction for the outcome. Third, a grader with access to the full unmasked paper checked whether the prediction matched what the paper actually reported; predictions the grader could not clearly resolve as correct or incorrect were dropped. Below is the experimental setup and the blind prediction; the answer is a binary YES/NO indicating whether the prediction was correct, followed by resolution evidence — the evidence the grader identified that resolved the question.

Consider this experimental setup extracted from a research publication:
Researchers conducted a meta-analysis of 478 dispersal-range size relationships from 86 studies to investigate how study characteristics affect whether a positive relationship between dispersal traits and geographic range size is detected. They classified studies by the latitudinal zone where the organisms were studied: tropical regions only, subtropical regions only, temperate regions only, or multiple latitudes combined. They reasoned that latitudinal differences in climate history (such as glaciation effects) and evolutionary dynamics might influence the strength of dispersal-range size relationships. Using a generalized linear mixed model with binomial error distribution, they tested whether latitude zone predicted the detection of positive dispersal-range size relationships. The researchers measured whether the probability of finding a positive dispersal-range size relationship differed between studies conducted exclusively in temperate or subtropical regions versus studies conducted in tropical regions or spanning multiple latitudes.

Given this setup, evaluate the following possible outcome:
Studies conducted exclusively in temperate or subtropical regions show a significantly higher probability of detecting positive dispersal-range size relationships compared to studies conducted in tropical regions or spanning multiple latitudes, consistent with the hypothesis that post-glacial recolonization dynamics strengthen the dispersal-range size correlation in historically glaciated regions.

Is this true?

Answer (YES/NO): YES